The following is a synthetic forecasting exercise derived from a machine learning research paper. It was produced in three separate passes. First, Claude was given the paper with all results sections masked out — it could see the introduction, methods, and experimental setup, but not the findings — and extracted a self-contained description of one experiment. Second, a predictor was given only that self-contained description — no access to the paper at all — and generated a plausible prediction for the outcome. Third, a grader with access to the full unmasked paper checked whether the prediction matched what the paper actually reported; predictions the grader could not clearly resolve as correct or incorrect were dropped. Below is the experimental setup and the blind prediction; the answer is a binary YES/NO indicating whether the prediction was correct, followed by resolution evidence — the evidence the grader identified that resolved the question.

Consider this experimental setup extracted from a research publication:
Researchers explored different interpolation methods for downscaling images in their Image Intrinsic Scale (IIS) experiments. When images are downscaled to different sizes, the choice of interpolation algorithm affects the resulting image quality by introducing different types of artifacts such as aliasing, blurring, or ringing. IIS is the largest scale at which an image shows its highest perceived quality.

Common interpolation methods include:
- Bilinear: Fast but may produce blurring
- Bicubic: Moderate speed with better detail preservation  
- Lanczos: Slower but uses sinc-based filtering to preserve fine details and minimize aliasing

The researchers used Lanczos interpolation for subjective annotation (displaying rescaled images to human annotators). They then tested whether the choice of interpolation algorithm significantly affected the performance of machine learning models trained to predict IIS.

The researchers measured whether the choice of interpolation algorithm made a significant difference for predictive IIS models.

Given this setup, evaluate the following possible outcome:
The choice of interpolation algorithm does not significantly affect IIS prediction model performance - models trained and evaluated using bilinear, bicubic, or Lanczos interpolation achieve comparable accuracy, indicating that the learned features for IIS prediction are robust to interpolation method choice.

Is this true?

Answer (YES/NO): YES